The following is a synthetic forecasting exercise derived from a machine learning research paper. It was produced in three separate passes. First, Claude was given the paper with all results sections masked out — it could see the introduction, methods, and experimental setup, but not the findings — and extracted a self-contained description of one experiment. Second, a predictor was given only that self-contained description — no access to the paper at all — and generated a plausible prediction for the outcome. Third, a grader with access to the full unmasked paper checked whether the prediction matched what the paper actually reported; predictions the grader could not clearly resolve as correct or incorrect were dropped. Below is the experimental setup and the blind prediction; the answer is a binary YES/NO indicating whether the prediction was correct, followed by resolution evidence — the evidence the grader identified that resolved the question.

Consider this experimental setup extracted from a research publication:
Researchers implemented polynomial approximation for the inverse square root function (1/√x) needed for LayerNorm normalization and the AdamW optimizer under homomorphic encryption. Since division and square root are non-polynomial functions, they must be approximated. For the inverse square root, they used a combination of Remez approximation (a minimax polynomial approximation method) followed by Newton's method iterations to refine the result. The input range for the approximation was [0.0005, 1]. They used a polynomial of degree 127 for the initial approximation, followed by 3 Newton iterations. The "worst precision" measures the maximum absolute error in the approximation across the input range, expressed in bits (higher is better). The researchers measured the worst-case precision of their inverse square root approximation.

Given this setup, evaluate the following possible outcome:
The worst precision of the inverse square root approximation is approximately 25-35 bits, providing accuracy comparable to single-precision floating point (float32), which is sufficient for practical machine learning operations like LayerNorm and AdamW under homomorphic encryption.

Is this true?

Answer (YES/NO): NO